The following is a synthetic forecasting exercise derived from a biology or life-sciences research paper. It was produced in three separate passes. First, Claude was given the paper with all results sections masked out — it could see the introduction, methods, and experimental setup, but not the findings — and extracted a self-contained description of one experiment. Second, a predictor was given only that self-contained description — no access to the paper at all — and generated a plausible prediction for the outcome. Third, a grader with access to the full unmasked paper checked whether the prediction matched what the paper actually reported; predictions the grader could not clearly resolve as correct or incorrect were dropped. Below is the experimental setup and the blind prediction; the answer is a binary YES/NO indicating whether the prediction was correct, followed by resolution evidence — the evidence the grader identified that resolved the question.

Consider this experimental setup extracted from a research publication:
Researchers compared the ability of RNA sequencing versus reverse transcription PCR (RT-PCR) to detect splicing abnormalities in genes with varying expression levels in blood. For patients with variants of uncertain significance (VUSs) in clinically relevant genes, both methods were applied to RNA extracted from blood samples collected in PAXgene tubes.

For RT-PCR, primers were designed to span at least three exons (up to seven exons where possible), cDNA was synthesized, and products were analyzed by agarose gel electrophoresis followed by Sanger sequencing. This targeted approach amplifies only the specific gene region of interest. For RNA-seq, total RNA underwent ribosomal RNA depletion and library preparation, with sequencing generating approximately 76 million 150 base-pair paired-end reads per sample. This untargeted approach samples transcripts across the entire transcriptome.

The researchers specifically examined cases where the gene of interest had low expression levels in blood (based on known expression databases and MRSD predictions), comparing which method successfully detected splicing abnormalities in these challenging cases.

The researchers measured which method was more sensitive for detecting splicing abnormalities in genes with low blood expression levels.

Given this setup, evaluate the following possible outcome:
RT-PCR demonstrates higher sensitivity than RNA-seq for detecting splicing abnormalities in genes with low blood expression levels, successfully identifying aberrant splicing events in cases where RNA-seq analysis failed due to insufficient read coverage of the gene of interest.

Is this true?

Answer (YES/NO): YES